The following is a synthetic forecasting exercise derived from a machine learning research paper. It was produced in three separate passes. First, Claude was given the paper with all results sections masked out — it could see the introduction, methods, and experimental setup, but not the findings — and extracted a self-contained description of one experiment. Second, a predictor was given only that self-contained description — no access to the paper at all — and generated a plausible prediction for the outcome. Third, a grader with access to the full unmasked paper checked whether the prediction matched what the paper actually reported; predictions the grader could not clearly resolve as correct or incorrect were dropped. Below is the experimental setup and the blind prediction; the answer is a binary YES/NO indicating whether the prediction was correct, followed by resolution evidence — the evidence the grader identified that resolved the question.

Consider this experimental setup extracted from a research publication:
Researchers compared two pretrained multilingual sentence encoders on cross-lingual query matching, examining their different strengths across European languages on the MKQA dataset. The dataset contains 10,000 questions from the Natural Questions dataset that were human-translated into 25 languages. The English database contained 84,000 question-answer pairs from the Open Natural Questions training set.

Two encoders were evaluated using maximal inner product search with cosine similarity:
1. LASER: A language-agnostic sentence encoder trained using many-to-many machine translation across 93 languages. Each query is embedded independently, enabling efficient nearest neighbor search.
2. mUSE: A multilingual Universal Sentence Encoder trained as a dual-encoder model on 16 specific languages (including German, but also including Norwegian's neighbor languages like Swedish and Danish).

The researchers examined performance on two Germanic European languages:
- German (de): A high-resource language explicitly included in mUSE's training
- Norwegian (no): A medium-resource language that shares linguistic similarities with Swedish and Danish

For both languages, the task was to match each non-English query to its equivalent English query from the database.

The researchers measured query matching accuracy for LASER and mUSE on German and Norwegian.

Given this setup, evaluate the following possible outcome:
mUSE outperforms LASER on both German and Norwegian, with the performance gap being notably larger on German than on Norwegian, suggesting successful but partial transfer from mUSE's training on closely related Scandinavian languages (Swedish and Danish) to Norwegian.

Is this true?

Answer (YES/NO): NO